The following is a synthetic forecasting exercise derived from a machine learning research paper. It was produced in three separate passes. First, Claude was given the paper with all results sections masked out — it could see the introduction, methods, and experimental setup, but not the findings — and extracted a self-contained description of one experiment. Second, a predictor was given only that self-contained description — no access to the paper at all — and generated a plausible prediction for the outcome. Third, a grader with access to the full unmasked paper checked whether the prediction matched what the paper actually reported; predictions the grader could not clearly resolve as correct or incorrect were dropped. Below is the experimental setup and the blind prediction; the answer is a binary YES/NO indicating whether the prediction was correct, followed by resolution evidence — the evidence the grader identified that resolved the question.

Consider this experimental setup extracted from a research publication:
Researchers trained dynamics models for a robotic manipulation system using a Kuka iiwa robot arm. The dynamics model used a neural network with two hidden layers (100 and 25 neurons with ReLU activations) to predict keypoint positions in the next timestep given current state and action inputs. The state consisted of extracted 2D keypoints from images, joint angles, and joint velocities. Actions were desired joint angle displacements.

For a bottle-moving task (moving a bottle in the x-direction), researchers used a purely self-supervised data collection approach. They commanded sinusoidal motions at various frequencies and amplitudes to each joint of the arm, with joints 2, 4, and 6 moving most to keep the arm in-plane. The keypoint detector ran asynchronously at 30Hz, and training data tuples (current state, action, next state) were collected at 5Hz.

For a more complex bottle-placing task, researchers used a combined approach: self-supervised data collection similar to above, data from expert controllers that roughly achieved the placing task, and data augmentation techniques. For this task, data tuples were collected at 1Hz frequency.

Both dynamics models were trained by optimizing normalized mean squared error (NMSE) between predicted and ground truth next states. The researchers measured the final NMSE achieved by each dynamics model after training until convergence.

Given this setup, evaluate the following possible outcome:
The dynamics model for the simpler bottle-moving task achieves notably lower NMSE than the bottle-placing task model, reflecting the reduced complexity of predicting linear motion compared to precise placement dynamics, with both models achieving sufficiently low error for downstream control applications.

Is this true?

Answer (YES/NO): NO